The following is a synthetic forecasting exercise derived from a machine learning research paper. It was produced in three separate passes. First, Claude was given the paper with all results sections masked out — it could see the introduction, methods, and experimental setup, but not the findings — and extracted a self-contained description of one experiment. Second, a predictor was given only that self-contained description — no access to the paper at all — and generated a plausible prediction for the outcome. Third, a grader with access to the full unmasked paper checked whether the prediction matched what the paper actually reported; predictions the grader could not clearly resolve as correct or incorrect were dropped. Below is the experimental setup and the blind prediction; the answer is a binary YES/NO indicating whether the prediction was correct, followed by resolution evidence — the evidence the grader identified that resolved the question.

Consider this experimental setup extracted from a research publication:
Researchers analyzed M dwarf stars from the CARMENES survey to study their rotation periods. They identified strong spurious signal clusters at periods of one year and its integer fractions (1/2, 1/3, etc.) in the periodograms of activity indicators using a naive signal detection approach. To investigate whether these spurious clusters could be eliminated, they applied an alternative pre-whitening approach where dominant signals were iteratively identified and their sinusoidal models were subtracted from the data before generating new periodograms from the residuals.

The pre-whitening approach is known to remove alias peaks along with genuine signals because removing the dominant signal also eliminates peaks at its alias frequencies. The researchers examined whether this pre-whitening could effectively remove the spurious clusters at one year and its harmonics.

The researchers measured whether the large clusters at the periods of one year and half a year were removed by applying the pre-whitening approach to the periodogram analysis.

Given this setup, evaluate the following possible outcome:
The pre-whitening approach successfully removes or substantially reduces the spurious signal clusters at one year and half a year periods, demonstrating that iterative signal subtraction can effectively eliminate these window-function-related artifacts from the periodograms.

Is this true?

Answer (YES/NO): NO